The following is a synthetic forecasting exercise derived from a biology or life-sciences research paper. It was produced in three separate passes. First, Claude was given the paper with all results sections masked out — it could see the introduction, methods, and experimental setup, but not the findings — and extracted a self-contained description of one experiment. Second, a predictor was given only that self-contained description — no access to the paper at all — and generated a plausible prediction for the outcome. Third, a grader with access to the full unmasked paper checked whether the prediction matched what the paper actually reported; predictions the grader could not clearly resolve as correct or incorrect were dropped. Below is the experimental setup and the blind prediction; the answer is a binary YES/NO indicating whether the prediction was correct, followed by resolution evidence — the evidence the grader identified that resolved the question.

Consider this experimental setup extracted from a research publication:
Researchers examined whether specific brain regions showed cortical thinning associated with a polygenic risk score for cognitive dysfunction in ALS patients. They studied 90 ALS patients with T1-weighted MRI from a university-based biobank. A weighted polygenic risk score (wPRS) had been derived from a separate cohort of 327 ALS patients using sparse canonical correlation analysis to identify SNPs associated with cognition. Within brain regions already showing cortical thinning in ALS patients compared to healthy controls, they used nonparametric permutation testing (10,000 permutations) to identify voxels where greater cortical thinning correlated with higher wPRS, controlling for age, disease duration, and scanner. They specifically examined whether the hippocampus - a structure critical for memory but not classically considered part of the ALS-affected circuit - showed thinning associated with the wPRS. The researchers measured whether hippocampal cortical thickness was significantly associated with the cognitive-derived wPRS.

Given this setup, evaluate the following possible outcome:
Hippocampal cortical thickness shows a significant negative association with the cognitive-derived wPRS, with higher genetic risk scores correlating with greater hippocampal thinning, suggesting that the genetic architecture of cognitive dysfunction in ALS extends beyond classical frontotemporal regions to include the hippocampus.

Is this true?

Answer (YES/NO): YES